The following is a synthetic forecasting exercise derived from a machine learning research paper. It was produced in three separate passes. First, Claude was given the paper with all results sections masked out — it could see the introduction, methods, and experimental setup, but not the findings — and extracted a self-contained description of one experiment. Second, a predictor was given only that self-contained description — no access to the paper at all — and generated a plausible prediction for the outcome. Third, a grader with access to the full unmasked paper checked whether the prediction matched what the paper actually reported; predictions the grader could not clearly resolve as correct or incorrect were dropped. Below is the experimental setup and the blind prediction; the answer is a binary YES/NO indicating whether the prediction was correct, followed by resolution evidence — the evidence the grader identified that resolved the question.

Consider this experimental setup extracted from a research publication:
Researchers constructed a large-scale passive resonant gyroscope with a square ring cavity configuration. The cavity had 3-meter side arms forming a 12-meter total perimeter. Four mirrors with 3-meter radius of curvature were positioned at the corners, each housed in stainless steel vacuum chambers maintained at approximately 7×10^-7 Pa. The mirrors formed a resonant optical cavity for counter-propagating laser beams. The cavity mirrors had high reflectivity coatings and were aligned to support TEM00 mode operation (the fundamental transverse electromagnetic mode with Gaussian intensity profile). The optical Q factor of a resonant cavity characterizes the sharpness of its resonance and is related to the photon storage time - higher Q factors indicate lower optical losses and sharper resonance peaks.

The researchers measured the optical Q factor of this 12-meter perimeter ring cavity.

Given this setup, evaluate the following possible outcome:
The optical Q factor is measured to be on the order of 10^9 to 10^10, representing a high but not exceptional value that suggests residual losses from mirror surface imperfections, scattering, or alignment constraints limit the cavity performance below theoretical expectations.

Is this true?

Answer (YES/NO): NO